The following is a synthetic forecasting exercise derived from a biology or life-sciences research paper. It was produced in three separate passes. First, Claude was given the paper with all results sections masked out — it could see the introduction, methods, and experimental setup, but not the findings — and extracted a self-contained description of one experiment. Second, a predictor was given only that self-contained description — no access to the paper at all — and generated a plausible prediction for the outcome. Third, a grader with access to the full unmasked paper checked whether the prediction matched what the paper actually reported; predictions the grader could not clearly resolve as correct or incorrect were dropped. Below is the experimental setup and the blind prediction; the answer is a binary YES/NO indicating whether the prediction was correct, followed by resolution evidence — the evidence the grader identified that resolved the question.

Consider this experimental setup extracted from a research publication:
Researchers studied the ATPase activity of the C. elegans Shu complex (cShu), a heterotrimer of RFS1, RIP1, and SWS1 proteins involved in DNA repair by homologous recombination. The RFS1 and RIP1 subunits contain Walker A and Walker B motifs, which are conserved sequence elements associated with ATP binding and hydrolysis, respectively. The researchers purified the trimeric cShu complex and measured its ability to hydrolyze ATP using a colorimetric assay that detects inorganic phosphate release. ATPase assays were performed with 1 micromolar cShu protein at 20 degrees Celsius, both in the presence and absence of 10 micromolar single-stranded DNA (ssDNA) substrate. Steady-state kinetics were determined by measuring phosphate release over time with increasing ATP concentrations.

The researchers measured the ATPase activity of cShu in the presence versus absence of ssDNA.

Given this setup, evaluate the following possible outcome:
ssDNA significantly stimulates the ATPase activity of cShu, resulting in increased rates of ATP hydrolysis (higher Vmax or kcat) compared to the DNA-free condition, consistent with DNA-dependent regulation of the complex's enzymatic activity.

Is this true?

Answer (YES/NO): YES